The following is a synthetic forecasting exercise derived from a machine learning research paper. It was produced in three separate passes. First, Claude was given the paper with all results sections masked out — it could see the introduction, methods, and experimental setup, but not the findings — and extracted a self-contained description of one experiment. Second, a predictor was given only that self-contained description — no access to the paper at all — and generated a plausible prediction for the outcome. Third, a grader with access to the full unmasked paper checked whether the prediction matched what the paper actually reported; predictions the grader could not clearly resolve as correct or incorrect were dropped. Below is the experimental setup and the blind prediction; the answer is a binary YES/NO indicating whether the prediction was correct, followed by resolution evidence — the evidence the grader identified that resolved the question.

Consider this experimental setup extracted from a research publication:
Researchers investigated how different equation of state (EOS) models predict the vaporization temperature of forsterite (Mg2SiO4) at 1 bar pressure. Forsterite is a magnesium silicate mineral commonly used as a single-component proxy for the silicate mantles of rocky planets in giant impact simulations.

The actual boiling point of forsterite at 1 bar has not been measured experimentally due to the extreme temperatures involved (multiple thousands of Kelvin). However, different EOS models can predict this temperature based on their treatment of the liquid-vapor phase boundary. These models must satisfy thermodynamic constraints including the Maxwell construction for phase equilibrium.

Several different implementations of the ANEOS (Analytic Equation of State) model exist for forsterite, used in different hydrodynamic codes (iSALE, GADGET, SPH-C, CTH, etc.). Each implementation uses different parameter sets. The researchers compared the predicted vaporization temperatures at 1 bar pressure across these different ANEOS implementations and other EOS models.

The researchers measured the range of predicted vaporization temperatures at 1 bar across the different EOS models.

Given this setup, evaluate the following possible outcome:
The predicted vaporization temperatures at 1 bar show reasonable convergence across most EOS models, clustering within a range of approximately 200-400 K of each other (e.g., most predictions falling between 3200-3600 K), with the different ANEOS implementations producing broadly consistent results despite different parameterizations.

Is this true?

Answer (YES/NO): NO